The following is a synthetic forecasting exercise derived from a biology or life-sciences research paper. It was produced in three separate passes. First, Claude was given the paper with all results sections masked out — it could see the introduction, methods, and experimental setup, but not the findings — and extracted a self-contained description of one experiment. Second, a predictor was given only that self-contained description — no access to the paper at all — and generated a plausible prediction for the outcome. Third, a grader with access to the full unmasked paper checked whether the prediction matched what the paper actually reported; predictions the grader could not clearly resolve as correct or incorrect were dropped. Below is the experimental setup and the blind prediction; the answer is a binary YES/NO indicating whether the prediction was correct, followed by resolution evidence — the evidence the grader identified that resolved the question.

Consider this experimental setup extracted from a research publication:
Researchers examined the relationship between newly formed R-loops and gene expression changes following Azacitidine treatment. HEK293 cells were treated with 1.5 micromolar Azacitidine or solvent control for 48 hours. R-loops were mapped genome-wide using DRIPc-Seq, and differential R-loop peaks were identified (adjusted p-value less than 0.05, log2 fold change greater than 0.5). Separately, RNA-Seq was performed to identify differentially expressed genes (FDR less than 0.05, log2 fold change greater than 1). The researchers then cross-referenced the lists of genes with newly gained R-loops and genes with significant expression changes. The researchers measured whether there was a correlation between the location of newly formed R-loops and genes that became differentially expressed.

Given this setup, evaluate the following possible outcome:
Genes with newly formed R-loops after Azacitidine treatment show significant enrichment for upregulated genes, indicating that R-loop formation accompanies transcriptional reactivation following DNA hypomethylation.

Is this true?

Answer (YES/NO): NO